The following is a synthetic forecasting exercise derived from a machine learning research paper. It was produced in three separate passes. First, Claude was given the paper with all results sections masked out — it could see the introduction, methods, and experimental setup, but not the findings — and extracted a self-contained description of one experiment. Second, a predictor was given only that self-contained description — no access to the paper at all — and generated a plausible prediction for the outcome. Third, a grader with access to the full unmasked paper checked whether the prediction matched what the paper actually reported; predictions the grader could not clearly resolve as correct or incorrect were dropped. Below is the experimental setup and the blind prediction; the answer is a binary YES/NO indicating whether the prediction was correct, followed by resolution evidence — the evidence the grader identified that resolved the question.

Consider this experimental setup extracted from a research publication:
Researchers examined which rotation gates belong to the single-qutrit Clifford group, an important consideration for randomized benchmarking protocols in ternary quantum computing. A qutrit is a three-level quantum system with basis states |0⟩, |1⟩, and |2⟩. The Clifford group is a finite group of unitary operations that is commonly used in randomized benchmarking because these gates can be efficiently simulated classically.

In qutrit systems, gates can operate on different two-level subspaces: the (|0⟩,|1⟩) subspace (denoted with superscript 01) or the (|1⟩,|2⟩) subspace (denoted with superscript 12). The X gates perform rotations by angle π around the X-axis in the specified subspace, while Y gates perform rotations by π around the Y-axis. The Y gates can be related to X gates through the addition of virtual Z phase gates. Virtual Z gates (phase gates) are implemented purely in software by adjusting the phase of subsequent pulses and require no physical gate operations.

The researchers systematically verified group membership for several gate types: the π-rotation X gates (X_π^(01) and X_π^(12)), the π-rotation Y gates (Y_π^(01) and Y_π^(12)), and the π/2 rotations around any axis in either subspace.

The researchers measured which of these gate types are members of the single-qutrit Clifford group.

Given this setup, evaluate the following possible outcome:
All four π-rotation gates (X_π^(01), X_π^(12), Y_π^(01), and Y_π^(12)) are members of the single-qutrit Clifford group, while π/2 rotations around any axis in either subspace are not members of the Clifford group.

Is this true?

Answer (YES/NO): NO